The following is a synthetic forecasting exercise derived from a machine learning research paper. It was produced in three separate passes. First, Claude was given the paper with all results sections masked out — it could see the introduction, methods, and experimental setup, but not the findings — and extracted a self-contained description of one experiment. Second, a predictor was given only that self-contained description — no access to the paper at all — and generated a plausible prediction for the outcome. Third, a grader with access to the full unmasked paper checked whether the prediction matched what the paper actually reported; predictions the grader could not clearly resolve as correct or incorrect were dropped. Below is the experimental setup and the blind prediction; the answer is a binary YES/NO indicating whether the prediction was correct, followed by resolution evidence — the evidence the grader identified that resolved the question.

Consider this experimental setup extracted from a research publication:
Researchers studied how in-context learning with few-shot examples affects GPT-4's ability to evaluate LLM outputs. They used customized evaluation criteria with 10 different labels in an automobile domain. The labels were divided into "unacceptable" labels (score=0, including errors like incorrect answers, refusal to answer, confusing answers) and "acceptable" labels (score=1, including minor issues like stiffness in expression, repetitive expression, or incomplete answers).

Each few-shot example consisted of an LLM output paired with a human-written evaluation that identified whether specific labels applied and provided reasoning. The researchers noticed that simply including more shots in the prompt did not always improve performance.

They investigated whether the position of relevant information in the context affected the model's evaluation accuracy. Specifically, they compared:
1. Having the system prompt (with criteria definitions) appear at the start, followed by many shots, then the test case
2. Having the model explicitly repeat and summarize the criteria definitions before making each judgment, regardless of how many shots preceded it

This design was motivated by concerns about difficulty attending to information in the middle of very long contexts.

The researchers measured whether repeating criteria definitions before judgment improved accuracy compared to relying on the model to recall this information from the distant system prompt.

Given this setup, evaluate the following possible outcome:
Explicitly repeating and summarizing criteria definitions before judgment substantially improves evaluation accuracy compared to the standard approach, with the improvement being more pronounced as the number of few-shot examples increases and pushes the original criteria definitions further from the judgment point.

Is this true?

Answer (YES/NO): NO